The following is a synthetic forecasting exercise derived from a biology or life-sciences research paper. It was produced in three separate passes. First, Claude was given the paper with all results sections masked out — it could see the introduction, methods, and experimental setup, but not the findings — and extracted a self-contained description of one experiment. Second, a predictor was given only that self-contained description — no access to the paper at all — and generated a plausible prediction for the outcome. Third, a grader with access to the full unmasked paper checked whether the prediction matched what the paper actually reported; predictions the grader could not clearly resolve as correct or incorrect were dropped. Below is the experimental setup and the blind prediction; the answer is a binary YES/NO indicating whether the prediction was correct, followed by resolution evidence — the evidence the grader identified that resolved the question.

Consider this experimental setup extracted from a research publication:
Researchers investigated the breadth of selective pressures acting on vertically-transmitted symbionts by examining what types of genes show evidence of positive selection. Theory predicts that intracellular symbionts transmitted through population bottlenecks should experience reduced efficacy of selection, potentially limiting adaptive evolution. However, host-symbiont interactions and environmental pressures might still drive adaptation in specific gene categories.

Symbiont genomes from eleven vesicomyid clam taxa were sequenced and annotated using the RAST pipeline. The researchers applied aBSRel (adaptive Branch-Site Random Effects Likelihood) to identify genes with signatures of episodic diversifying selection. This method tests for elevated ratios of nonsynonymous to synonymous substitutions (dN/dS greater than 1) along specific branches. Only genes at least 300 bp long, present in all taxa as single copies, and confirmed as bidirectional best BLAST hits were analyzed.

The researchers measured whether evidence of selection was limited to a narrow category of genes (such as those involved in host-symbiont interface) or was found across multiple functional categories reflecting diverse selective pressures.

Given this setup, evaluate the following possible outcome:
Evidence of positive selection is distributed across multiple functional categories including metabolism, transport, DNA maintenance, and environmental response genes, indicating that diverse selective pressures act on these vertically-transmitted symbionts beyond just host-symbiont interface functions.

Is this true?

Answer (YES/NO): YES